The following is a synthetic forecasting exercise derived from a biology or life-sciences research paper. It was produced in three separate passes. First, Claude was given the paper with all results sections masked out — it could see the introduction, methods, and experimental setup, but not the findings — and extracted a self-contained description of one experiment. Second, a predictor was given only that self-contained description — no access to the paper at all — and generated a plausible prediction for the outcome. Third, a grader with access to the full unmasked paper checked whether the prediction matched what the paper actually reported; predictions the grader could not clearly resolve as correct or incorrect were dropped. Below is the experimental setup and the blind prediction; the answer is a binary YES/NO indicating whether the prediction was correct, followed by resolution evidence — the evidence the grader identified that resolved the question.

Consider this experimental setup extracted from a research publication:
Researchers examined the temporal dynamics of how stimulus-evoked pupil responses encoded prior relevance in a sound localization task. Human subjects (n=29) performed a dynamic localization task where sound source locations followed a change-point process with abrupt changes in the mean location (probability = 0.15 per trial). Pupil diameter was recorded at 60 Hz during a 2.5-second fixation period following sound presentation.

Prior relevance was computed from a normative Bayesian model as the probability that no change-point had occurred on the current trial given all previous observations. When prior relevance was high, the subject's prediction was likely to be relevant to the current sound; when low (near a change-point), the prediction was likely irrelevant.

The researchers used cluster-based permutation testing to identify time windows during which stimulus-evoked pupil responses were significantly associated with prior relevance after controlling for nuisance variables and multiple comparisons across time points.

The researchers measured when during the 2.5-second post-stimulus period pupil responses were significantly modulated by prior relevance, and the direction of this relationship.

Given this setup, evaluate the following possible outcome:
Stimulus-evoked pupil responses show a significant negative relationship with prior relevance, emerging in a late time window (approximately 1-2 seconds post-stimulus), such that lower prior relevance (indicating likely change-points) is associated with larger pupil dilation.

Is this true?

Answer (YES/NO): YES